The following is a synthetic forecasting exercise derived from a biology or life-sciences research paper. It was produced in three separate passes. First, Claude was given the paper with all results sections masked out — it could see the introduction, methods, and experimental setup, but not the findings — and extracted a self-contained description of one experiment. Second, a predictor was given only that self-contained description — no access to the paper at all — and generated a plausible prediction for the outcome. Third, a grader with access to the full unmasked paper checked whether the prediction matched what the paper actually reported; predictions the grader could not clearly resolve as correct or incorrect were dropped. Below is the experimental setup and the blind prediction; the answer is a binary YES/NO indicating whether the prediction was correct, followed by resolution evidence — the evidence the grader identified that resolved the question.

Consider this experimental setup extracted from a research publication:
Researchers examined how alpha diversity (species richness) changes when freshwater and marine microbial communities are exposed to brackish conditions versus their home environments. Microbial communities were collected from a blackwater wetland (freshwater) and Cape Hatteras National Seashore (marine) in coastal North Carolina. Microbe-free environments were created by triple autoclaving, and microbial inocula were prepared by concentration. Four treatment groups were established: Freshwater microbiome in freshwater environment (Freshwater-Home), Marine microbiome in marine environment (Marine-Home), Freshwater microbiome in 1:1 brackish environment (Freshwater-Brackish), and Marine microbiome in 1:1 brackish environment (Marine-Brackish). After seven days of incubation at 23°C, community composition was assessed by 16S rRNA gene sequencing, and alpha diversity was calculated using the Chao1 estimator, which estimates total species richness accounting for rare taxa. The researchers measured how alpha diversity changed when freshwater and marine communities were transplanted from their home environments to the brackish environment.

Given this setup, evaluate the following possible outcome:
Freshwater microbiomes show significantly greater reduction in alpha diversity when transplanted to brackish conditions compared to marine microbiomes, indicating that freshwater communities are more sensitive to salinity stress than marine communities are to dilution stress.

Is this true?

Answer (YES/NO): YES